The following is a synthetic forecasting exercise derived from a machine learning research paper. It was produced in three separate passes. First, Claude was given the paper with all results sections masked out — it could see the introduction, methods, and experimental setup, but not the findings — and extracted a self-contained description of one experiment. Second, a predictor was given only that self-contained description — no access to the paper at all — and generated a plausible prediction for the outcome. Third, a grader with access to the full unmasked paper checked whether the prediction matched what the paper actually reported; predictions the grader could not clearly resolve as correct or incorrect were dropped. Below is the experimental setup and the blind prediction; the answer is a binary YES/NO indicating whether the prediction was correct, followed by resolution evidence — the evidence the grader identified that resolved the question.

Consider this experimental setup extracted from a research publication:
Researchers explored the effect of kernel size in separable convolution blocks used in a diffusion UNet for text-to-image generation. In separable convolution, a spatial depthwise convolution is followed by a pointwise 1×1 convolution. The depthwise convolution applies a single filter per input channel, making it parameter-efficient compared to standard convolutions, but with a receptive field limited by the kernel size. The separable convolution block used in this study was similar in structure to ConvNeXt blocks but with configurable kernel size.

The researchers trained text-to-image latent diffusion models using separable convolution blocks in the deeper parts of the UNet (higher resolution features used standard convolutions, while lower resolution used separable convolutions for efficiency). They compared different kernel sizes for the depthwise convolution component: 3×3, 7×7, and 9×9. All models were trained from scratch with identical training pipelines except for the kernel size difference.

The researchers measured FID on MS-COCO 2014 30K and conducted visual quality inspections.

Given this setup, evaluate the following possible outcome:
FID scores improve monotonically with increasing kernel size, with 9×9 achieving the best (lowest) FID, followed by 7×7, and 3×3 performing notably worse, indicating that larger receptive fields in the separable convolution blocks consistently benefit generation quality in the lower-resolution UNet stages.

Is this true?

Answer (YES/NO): NO